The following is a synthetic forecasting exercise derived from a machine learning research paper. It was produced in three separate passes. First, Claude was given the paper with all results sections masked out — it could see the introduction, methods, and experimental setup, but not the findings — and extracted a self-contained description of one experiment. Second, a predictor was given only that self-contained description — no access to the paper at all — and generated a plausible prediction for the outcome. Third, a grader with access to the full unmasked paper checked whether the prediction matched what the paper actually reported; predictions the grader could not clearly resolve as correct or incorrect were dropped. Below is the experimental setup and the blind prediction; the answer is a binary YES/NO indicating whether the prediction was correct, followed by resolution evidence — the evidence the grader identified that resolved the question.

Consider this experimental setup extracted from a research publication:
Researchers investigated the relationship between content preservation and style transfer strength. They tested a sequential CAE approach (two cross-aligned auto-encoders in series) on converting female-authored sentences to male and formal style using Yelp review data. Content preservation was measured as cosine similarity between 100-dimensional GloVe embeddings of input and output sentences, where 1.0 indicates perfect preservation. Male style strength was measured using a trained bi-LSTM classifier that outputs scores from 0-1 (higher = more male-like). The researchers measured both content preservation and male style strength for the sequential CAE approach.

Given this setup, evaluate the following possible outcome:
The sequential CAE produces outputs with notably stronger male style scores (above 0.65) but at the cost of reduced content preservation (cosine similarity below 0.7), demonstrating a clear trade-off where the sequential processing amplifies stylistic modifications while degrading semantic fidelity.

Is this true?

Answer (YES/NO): NO